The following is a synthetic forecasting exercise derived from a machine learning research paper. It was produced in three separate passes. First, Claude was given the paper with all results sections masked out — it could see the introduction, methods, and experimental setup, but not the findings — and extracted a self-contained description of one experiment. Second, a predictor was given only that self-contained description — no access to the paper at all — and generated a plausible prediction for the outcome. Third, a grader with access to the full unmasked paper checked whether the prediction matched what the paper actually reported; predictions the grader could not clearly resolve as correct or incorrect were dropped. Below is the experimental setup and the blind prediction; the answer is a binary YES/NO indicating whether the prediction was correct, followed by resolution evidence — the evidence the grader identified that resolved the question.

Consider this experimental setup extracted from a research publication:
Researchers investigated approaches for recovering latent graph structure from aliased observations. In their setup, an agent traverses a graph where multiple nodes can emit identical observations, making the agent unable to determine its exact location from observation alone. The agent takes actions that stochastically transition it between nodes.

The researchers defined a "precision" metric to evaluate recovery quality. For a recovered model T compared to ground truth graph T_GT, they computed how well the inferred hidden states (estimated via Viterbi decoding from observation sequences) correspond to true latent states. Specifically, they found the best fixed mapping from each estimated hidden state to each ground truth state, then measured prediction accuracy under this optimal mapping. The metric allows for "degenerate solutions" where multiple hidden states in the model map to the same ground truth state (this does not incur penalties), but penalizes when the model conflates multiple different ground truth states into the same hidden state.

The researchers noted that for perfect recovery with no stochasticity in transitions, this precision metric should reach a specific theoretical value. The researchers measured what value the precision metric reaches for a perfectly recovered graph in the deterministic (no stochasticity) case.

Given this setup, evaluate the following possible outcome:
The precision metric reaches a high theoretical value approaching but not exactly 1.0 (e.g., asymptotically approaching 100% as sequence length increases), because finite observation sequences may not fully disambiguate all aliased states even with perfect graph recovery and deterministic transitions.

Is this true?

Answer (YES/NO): NO